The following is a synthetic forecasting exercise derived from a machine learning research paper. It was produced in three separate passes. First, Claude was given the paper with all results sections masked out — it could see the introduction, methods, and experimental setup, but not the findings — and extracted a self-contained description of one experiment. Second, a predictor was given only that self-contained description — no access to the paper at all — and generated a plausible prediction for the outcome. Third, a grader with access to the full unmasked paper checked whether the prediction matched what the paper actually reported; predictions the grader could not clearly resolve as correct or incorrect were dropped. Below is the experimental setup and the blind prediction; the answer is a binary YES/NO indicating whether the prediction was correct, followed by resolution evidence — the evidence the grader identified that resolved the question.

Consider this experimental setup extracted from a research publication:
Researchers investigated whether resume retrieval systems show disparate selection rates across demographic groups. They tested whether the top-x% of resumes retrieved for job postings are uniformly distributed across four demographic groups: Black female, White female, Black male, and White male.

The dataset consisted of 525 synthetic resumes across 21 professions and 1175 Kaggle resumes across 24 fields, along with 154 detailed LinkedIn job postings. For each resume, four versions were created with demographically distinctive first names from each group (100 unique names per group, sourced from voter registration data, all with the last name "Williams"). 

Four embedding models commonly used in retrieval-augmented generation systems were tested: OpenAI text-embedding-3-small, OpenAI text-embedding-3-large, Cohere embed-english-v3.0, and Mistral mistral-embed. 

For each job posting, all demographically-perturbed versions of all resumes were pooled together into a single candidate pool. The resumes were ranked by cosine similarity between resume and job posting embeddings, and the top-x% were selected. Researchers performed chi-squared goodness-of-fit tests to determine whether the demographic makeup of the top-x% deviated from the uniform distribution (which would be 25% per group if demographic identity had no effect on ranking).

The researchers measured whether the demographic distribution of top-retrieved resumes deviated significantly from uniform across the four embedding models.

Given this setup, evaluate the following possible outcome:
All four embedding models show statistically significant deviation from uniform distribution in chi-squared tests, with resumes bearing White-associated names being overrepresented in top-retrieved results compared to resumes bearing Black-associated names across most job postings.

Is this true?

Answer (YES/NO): NO